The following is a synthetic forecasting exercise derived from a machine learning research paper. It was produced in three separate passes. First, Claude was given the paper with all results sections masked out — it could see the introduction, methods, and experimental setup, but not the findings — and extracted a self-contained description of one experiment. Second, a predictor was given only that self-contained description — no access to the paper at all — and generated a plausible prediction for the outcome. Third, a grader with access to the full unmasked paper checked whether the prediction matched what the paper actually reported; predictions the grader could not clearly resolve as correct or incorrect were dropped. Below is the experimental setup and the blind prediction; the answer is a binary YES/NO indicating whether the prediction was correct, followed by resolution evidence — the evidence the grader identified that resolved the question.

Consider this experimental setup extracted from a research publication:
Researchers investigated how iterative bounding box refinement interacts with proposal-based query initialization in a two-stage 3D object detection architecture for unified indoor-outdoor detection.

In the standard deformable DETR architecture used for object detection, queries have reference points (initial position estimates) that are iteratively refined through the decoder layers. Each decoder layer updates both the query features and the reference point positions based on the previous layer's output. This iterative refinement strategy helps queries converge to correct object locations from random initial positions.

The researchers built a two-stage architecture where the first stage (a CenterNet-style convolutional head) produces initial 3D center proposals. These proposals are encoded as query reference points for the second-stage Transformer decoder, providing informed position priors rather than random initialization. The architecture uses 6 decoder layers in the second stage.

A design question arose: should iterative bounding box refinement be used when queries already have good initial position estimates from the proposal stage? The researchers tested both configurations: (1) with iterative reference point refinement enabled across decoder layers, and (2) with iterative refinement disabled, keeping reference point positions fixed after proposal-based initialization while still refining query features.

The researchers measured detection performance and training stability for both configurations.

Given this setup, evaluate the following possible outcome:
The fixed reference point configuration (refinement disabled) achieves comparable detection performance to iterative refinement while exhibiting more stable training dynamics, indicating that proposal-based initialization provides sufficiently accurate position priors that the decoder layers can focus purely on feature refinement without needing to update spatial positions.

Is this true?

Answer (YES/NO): NO